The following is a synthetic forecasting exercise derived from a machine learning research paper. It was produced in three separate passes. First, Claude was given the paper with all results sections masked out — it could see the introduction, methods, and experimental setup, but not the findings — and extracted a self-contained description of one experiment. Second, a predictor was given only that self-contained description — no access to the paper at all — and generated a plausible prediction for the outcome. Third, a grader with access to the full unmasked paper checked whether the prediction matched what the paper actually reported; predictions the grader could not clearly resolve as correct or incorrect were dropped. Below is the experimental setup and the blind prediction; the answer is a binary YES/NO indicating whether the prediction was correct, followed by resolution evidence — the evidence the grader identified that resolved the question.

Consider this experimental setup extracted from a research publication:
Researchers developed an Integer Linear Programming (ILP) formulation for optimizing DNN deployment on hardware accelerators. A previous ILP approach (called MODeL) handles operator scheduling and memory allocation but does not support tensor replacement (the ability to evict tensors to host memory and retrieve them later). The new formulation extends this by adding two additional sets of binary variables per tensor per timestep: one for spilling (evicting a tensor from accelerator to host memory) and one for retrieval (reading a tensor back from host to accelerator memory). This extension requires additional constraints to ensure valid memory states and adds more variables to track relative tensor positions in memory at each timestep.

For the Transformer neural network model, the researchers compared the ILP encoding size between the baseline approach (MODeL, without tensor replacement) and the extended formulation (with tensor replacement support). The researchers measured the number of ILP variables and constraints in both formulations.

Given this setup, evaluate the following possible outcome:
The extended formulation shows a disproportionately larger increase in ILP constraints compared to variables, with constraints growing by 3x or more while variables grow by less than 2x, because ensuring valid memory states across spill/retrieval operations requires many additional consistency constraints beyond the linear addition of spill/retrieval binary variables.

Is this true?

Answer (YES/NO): NO